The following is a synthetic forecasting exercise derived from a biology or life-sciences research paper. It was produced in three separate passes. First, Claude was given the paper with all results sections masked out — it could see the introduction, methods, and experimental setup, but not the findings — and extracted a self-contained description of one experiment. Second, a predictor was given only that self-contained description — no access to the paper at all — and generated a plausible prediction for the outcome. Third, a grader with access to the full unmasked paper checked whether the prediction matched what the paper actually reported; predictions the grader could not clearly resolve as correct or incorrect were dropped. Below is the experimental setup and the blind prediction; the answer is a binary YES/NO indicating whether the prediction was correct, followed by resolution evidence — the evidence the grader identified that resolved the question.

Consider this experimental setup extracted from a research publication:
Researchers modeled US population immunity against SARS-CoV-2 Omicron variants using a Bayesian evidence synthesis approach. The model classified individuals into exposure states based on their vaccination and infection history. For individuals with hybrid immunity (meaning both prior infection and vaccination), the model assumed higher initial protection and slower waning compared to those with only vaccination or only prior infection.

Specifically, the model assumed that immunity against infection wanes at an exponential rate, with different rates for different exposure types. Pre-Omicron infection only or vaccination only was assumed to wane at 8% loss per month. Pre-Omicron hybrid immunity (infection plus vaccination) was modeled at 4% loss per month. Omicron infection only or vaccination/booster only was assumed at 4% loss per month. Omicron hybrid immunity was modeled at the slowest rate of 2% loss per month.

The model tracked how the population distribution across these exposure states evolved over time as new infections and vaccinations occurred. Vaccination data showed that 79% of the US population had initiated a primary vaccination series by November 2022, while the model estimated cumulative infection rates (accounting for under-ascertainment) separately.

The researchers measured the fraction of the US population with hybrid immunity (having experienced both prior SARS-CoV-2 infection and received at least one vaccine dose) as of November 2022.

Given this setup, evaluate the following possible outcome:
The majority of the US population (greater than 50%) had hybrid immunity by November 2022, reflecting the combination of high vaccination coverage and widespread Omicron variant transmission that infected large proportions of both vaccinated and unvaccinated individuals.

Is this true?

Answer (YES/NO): YES